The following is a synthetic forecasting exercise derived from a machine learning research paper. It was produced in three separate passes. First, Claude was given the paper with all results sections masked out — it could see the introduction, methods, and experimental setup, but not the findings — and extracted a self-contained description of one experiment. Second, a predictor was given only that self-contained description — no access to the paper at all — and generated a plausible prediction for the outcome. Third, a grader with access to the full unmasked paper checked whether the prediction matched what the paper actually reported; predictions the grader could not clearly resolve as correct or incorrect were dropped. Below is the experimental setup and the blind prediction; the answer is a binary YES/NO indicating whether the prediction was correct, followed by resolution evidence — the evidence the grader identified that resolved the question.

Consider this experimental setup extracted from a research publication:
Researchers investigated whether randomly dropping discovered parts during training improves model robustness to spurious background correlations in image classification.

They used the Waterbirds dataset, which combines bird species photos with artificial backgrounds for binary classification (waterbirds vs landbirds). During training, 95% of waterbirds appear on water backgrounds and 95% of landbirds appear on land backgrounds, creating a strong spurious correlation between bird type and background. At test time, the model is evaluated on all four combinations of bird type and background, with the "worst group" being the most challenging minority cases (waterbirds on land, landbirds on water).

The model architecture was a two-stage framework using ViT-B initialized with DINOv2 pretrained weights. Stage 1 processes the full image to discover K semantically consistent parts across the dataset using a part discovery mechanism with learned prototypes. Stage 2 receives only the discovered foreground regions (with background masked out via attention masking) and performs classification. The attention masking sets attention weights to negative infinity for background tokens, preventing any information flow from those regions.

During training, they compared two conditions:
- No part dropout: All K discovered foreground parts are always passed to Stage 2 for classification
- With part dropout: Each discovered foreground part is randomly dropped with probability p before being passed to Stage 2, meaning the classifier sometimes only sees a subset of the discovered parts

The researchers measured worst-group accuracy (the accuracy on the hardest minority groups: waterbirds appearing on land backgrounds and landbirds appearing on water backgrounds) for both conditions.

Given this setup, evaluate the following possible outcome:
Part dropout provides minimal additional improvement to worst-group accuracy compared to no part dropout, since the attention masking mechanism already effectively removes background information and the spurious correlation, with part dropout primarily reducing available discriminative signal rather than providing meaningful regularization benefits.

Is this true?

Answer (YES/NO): NO